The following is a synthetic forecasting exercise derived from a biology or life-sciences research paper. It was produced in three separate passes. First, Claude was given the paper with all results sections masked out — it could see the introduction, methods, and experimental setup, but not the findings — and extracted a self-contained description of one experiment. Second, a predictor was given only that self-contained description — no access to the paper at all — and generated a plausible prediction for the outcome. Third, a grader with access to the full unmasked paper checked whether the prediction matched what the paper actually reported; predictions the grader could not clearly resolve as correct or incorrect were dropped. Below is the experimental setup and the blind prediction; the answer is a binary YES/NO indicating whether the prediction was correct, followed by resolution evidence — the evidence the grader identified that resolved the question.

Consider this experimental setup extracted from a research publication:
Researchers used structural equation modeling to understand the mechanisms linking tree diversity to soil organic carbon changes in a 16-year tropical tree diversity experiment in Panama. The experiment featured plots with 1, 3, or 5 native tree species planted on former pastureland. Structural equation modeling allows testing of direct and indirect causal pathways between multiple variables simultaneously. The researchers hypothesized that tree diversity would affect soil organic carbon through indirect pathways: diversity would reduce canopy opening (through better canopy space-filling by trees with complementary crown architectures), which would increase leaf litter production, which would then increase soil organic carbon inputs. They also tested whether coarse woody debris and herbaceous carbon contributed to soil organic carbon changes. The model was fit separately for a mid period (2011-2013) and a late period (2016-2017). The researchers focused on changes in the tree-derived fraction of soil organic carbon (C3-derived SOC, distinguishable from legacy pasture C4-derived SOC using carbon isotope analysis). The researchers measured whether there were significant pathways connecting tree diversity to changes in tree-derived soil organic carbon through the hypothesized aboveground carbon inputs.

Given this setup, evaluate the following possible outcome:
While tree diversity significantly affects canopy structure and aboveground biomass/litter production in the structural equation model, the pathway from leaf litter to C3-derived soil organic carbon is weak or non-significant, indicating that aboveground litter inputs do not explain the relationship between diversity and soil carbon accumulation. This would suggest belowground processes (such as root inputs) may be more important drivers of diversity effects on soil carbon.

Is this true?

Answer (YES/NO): NO